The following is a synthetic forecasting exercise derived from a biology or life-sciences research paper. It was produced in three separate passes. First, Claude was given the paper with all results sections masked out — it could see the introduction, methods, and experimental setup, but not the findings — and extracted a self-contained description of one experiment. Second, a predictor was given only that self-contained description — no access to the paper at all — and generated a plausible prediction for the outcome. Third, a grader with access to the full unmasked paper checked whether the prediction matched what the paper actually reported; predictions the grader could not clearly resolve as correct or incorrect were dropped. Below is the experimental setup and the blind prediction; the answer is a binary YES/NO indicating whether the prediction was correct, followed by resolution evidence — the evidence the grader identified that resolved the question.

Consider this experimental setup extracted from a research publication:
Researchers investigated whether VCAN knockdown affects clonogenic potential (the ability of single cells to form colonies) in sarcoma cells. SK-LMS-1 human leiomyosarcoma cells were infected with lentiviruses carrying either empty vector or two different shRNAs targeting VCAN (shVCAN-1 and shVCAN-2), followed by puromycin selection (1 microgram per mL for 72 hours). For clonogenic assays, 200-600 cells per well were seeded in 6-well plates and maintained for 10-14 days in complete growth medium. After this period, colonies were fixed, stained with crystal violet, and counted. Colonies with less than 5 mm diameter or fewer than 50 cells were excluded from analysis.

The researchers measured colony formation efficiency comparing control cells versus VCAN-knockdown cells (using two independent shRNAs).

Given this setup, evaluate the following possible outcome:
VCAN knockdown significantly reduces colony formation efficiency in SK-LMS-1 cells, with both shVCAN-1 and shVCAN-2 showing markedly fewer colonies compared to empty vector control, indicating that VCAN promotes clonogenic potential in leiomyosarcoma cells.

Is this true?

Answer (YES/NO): YES